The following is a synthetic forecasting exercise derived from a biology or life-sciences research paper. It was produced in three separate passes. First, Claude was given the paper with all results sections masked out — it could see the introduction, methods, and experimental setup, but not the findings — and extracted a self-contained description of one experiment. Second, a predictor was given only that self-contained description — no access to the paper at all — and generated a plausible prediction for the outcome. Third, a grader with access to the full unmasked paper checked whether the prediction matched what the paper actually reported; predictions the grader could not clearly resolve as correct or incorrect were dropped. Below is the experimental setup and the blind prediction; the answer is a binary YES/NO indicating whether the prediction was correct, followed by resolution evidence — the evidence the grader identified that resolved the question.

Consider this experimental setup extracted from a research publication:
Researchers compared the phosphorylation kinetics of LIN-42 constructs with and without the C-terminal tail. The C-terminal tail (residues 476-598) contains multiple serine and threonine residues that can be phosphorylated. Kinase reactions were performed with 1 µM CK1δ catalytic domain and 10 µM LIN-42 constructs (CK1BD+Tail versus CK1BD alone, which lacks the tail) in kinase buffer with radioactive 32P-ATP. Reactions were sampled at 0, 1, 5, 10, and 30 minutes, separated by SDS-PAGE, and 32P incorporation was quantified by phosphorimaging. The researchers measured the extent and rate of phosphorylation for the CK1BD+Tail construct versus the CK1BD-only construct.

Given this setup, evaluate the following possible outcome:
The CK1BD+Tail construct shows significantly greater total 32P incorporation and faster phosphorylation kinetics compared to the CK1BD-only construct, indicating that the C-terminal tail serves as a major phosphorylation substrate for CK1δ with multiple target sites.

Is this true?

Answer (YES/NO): YES